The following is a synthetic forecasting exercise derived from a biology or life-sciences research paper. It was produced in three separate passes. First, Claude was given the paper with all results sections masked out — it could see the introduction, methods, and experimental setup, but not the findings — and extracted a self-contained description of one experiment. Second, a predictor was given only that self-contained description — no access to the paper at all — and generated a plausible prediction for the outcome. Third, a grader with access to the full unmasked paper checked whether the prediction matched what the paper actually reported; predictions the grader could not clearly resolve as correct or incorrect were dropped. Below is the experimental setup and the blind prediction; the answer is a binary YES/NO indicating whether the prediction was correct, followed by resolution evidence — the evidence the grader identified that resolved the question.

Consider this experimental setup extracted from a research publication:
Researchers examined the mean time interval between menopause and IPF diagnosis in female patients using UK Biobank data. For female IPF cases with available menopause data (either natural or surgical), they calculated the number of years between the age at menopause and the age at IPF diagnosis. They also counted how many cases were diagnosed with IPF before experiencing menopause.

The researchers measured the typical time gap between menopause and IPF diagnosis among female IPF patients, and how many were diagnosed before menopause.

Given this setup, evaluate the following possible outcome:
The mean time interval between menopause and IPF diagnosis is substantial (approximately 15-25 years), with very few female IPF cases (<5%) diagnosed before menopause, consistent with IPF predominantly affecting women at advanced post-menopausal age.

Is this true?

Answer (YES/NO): YES